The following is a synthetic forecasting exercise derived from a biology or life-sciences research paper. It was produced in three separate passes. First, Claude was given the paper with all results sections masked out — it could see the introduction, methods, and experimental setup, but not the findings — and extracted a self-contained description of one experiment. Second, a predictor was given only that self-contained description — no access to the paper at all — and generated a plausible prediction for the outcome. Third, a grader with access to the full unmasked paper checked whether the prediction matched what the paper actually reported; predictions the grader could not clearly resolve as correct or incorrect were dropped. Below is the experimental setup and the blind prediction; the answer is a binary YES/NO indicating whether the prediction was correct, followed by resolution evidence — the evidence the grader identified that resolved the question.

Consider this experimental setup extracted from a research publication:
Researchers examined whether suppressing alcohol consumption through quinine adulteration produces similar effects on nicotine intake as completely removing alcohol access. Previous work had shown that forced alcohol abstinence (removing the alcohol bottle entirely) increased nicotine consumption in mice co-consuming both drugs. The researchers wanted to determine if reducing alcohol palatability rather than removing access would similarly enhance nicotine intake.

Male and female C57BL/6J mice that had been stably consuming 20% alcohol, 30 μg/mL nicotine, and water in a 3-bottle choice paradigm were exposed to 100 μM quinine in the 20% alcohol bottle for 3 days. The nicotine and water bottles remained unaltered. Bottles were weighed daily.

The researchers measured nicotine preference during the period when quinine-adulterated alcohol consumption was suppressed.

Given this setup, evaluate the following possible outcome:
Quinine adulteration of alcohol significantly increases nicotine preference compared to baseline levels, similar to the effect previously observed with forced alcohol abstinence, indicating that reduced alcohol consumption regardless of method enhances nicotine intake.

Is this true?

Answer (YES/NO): YES